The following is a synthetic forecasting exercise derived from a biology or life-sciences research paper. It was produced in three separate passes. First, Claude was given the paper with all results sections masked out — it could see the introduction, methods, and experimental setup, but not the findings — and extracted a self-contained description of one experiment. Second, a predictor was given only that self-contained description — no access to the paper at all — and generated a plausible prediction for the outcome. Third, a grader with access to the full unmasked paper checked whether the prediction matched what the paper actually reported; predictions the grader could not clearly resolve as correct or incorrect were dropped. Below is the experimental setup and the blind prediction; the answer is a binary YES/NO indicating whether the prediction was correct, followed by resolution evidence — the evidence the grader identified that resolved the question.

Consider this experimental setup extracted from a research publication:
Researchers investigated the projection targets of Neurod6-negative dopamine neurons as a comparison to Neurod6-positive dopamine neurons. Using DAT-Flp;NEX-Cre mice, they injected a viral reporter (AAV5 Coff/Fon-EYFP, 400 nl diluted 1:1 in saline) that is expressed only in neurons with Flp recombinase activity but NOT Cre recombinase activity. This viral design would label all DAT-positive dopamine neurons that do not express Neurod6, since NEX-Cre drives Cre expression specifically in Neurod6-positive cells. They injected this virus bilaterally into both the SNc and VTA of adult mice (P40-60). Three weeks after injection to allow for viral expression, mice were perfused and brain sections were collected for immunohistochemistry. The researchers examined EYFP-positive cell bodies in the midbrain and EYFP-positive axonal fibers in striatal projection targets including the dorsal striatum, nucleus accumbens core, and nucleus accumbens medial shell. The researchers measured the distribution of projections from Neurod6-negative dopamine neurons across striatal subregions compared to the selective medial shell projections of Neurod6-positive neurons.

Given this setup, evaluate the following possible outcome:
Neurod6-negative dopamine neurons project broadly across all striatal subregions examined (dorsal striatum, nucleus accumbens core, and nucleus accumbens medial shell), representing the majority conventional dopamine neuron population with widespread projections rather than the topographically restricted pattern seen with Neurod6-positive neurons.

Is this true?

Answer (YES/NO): NO